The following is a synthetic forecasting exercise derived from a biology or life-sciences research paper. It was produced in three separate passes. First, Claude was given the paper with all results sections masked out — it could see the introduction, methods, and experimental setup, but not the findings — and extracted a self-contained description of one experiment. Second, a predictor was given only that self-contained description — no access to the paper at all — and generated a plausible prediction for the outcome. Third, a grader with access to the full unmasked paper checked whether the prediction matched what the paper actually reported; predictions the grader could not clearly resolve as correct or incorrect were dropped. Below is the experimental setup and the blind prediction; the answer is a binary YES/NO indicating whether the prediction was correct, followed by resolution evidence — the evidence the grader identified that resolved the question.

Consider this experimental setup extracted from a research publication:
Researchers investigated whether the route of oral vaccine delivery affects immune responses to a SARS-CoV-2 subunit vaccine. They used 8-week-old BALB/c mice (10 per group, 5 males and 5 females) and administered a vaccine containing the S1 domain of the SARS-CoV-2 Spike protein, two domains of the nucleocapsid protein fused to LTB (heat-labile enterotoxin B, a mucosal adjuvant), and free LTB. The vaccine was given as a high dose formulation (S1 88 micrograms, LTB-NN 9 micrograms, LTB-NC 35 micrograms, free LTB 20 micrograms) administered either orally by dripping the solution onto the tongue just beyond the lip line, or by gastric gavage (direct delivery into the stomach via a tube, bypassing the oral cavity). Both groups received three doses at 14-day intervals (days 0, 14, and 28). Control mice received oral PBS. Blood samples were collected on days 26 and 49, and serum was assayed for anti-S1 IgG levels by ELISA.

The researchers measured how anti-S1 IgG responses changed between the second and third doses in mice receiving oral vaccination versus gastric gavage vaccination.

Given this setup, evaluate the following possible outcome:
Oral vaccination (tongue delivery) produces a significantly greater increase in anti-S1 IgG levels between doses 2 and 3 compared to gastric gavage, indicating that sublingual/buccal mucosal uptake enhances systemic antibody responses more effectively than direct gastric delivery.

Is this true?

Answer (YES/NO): YES